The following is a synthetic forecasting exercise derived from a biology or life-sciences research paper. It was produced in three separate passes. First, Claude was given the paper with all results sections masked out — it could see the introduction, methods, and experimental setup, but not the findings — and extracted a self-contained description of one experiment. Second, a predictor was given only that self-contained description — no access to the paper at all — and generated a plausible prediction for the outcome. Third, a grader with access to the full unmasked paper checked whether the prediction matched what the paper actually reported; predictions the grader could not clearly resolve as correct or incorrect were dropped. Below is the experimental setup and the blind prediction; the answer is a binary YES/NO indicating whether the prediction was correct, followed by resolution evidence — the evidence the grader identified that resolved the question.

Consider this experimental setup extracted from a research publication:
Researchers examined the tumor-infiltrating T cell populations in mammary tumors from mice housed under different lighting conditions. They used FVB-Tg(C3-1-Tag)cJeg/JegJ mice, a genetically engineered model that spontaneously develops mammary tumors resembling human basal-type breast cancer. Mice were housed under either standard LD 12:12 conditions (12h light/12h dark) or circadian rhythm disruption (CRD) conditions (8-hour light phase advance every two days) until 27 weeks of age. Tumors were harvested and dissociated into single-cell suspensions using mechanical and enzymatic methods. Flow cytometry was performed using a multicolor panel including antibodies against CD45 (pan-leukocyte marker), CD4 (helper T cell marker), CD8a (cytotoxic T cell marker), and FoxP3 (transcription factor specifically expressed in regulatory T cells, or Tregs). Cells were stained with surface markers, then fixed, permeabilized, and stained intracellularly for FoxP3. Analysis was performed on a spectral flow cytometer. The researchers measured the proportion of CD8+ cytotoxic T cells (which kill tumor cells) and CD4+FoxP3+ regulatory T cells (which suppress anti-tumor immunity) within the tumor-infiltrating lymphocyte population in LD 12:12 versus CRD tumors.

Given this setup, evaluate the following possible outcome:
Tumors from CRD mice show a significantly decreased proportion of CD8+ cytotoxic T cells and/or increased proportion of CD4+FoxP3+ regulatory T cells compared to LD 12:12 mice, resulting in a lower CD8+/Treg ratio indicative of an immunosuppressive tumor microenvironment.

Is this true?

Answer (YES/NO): YES